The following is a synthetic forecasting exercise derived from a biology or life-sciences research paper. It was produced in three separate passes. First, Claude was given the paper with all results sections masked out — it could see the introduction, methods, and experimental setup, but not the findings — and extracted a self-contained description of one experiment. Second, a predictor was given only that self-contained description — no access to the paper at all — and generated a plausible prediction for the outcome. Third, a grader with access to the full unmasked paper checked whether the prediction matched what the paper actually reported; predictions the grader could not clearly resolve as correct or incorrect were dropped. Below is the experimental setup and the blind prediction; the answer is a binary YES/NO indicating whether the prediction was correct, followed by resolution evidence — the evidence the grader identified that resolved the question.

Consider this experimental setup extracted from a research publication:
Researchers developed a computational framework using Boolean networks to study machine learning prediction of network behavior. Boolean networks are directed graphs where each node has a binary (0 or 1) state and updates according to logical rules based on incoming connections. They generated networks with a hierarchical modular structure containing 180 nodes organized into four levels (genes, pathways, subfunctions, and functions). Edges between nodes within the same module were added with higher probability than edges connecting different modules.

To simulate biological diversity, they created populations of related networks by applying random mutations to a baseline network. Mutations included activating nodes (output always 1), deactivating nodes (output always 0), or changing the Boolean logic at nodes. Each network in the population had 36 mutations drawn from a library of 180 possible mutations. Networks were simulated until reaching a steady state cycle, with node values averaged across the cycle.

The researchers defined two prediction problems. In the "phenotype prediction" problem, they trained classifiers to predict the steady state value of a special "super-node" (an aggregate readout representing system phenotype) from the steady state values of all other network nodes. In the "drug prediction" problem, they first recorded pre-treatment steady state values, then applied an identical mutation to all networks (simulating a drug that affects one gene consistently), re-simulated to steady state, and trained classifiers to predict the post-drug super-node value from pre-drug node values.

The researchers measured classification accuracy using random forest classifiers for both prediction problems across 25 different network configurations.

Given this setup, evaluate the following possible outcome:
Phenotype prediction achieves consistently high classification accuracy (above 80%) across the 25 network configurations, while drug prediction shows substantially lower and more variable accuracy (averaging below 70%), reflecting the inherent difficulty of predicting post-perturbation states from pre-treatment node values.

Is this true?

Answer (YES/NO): NO